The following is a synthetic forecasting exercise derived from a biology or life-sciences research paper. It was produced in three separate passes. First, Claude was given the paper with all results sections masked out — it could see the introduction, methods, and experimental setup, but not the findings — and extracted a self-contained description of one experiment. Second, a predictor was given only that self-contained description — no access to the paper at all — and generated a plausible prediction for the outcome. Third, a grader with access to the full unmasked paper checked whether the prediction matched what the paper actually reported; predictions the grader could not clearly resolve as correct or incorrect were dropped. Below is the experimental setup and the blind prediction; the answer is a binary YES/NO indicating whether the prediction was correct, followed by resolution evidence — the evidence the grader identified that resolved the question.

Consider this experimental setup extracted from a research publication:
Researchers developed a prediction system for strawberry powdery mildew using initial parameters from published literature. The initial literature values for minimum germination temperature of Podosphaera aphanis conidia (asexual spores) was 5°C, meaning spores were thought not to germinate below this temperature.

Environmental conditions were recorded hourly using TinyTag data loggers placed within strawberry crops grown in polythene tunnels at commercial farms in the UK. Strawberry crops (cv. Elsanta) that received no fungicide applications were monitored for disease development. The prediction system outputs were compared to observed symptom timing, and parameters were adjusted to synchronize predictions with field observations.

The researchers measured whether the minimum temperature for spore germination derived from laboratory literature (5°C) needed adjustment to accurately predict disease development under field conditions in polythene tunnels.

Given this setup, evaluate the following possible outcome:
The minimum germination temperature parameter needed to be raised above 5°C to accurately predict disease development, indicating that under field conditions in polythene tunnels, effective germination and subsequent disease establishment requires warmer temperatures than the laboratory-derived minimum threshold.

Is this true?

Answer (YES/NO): YES